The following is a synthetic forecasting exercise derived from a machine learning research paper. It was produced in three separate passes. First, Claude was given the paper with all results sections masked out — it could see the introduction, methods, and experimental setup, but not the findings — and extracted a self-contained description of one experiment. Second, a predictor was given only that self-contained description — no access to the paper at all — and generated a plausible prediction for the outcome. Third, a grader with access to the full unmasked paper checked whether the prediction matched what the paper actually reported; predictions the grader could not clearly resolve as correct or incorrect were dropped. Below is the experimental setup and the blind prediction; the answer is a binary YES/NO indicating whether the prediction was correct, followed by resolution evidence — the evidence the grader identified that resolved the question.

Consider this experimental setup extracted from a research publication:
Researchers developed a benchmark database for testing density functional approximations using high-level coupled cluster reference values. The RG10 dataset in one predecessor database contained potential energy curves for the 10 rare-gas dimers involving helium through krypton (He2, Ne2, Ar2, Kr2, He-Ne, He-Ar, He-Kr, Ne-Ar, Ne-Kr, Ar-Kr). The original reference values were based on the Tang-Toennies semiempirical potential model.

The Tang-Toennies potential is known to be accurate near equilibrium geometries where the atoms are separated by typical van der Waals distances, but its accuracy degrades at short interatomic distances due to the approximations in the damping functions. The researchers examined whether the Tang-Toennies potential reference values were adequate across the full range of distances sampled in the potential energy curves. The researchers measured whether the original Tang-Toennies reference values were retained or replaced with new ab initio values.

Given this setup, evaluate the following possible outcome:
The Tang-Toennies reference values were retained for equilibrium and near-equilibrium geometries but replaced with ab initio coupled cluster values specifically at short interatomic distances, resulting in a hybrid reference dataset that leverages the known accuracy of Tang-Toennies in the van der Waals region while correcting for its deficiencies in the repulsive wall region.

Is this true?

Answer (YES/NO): NO